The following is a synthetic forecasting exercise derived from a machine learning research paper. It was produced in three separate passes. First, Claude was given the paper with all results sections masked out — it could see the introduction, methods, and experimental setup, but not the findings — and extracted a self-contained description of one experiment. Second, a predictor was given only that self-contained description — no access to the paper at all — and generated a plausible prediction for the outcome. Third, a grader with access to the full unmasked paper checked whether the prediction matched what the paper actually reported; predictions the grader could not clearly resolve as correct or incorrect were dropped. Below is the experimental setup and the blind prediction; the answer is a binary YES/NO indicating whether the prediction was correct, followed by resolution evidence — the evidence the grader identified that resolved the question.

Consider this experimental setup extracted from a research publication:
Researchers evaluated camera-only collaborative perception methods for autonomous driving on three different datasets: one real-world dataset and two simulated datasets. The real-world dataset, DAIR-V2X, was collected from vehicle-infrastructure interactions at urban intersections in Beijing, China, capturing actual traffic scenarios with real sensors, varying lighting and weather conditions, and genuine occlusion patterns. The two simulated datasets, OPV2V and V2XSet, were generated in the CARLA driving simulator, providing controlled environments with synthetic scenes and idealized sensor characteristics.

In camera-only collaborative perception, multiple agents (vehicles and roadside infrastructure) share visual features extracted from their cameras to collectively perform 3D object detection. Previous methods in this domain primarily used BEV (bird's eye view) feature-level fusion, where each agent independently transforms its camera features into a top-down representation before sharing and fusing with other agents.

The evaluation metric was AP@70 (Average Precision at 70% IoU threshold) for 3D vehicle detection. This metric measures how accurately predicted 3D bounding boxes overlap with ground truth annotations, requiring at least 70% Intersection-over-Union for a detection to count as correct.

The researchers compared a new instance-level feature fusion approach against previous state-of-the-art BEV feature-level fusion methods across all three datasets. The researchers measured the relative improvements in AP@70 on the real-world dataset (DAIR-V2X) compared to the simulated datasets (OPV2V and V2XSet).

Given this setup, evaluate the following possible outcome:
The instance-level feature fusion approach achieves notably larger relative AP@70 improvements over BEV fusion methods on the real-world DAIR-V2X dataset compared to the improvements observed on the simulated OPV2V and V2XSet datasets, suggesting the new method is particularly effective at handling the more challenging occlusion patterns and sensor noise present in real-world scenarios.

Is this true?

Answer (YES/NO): YES